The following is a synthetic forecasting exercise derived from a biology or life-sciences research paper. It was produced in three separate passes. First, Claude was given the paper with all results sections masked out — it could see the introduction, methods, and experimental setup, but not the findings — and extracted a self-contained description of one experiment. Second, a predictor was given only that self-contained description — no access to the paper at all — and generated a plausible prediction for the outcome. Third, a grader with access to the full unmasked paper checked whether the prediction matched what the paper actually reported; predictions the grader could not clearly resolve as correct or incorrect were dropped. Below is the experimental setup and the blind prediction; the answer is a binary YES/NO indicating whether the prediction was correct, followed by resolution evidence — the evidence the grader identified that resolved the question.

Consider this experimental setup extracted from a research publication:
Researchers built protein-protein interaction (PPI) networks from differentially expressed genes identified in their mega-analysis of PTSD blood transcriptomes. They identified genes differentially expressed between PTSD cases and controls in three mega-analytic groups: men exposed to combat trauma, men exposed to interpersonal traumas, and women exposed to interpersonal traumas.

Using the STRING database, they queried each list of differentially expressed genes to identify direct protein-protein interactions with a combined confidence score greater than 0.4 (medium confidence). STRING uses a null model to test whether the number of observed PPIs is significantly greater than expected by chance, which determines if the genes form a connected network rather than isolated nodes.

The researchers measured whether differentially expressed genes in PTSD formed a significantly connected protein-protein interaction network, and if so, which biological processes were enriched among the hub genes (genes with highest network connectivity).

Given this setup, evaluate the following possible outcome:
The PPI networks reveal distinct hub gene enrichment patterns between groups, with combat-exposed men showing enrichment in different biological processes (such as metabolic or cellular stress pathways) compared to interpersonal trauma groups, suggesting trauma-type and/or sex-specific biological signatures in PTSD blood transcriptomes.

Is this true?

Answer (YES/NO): NO